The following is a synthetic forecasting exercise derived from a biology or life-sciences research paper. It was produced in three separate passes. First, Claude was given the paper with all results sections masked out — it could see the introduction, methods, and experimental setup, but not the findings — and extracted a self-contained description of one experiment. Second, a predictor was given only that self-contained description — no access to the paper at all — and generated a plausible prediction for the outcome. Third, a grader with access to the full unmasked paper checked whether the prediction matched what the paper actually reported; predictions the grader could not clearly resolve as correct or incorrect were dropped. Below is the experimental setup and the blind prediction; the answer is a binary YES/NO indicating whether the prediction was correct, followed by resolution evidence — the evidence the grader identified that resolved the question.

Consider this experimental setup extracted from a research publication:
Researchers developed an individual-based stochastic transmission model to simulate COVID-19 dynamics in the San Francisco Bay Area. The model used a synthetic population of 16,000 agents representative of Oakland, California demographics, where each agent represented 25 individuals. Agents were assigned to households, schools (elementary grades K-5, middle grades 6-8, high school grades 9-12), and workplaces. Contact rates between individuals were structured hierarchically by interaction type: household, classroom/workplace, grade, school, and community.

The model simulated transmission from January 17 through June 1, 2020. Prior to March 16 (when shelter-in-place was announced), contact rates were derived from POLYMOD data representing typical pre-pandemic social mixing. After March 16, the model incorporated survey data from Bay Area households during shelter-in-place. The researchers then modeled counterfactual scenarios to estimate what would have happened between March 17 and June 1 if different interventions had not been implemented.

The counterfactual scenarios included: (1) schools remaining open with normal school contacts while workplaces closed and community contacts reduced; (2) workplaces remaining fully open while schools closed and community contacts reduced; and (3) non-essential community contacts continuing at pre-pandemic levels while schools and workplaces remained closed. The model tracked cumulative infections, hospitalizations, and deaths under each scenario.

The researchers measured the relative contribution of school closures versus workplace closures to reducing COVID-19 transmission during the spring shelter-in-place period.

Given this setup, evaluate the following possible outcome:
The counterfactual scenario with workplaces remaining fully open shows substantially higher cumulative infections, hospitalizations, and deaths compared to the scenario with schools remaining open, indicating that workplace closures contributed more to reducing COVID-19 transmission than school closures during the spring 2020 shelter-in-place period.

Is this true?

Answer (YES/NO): NO